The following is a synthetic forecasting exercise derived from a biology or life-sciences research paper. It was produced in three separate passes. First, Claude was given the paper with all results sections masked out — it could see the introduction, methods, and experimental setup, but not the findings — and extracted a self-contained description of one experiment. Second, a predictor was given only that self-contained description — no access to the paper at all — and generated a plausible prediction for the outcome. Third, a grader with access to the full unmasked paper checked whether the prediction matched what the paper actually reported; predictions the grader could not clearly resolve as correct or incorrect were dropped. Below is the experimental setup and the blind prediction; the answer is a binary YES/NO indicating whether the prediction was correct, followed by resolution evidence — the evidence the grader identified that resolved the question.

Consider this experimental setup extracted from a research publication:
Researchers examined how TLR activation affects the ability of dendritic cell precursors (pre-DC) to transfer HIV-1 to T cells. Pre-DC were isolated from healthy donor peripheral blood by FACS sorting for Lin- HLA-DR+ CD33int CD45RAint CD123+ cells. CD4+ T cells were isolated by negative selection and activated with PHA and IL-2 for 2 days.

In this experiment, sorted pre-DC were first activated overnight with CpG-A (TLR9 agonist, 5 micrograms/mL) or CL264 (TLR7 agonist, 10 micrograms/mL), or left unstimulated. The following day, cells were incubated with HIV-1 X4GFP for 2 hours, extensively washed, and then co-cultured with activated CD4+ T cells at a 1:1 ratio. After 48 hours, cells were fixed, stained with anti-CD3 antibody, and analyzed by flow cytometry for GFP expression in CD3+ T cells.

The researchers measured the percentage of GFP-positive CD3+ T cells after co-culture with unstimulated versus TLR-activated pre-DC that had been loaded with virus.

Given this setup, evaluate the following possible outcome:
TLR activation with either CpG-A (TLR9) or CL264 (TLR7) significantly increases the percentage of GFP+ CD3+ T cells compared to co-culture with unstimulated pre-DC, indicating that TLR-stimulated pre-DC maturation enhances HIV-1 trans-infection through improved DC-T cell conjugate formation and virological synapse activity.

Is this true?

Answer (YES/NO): YES